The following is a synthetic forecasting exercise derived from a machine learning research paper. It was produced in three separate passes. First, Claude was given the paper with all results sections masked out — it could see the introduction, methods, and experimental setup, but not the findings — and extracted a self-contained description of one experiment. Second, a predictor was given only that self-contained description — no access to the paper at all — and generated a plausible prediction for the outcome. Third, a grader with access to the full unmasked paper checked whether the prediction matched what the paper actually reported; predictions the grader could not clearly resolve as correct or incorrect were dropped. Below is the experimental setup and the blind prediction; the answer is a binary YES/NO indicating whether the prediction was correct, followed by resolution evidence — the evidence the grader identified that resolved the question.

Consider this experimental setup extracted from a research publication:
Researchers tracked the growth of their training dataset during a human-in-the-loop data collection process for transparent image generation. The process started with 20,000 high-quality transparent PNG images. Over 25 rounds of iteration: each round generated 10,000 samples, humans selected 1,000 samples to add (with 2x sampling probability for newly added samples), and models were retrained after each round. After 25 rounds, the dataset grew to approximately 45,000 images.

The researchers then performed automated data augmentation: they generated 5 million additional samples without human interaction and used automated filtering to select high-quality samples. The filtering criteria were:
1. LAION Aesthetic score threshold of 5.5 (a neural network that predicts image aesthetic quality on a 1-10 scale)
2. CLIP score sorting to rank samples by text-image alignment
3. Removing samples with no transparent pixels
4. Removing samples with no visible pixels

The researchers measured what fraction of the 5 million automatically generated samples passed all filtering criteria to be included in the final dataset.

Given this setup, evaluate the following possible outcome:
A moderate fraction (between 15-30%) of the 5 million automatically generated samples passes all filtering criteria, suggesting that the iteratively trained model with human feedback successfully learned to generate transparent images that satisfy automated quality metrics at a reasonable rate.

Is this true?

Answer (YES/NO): YES